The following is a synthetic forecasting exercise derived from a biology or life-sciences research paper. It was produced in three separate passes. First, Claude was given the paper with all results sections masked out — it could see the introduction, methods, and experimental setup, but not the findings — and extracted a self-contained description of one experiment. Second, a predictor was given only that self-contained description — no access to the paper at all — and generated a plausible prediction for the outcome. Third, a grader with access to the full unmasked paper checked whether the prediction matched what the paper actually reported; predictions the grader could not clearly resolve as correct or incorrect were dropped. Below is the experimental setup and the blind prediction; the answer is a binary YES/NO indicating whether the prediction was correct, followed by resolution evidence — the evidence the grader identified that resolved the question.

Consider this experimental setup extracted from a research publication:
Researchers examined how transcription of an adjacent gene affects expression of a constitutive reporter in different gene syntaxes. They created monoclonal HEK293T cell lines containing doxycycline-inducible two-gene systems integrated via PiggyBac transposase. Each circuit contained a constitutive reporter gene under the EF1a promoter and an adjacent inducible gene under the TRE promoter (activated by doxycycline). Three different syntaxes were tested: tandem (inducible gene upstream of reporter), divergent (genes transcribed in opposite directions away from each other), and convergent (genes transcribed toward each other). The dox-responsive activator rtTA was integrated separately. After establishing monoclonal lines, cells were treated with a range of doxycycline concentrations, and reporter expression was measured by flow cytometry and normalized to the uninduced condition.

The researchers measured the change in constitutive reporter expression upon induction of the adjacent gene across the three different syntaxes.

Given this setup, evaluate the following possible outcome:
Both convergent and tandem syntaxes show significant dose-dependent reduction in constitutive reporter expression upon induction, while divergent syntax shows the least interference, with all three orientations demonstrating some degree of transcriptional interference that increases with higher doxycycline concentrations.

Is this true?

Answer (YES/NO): NO